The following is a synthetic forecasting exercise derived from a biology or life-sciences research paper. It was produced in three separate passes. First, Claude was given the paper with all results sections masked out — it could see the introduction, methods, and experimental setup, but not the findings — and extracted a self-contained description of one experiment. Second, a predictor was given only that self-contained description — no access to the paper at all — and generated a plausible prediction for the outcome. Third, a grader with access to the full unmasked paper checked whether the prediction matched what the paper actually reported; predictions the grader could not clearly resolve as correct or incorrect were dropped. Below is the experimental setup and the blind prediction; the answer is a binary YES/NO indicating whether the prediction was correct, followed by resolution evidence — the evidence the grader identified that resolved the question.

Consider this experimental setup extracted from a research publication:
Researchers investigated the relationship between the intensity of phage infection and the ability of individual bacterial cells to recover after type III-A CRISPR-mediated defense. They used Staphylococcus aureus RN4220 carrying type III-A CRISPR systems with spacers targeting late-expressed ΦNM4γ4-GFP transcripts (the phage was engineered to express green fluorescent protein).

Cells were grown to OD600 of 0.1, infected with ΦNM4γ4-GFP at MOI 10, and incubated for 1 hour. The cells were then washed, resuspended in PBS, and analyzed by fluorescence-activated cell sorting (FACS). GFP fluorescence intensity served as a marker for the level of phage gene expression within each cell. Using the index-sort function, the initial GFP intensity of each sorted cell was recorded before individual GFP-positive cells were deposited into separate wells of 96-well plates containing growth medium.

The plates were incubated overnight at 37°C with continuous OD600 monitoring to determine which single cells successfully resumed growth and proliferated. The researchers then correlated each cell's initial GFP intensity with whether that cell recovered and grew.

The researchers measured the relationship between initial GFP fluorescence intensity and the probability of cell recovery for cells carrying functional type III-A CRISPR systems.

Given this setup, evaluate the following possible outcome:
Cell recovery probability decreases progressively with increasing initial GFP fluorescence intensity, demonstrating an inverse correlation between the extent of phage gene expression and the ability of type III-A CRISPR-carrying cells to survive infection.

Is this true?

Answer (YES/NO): NO